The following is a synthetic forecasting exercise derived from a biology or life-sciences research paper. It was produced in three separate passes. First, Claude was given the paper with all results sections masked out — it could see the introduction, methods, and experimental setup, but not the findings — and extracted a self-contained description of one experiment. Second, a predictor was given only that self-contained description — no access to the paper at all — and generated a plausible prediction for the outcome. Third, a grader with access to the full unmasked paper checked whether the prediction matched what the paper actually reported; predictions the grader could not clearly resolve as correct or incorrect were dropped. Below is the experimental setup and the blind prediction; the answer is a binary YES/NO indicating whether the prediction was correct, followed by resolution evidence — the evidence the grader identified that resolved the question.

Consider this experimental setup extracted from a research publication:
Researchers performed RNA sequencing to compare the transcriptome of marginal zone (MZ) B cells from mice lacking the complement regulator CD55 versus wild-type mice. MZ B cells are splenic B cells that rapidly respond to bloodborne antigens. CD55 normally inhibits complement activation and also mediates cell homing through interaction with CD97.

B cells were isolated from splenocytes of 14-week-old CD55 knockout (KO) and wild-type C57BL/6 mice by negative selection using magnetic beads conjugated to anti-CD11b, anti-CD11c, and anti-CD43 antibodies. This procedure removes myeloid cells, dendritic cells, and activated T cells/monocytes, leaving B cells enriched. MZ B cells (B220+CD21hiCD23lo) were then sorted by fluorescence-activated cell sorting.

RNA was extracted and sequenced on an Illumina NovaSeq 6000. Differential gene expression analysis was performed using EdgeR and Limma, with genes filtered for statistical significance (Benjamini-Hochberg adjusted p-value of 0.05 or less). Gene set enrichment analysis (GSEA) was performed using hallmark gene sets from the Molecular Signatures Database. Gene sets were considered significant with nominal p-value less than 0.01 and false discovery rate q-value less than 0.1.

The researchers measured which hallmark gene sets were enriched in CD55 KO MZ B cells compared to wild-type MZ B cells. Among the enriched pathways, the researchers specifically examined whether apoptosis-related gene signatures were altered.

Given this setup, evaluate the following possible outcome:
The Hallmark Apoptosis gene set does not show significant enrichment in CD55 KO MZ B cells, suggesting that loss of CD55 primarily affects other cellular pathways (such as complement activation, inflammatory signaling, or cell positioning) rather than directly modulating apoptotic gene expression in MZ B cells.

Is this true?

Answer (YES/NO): NO